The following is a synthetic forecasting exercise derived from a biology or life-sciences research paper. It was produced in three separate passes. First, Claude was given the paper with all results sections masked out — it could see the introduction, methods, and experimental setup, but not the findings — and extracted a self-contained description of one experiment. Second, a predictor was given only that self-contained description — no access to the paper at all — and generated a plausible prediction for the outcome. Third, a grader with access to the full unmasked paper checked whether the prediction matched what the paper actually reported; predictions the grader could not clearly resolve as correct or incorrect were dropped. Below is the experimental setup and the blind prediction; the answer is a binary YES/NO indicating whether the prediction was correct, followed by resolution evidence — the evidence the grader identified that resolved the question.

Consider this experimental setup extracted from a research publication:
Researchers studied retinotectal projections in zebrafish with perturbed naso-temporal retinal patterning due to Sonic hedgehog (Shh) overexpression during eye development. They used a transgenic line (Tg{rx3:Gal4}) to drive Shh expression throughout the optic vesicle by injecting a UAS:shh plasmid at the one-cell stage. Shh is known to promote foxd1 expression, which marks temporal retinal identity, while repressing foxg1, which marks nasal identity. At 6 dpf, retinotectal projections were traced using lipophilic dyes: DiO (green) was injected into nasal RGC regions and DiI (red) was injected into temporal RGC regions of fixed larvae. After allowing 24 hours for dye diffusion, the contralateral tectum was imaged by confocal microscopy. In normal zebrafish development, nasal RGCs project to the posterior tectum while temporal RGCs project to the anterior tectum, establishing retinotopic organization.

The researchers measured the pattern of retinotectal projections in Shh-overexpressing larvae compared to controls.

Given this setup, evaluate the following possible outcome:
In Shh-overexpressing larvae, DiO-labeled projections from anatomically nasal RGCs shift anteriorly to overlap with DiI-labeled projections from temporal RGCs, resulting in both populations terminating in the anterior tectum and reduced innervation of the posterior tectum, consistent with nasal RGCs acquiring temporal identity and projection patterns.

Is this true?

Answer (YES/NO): YES